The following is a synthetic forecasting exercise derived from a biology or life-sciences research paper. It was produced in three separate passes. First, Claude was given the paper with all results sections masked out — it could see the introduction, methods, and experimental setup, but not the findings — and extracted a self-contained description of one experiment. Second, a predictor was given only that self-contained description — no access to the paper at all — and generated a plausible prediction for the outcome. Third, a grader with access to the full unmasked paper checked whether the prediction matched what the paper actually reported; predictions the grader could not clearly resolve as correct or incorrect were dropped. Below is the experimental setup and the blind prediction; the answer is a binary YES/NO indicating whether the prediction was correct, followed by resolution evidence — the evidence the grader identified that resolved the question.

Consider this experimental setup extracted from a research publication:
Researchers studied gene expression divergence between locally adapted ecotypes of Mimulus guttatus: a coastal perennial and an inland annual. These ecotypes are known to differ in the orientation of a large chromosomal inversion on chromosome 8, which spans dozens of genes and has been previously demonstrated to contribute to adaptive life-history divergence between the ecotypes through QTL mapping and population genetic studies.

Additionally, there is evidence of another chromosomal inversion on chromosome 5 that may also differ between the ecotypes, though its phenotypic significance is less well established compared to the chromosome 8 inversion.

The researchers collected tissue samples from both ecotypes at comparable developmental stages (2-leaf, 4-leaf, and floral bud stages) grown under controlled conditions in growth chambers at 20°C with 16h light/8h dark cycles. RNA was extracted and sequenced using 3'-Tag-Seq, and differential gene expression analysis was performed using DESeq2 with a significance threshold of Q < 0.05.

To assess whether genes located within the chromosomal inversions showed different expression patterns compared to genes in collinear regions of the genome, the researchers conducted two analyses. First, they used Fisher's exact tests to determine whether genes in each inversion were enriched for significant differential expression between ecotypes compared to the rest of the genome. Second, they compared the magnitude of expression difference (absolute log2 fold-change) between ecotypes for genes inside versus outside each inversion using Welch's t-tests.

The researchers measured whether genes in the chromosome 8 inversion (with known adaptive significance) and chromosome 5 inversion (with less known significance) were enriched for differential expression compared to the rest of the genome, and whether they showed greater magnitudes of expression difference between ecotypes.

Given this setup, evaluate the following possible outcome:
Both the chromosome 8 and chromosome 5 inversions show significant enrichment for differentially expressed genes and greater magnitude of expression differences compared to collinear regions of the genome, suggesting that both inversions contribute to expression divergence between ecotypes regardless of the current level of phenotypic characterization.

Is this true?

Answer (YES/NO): NO